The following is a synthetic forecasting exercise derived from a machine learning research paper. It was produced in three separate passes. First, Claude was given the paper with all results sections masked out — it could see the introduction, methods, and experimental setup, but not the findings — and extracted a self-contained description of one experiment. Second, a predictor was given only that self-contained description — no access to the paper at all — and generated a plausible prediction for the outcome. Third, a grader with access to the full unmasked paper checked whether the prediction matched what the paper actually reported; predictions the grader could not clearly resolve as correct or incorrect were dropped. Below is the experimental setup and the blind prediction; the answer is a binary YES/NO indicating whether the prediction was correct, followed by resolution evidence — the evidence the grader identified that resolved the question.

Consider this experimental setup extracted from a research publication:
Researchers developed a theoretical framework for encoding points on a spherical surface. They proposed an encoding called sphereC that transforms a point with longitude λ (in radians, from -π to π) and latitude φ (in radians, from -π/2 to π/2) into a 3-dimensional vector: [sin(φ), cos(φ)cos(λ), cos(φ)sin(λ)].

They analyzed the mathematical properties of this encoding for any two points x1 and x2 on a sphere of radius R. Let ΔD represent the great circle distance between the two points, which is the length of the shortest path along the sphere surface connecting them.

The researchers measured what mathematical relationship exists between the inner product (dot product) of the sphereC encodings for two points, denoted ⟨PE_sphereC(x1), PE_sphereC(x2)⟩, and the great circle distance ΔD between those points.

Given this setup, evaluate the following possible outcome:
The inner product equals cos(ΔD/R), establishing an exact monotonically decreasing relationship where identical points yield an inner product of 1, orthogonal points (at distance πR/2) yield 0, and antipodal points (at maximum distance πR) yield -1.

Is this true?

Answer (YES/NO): YES